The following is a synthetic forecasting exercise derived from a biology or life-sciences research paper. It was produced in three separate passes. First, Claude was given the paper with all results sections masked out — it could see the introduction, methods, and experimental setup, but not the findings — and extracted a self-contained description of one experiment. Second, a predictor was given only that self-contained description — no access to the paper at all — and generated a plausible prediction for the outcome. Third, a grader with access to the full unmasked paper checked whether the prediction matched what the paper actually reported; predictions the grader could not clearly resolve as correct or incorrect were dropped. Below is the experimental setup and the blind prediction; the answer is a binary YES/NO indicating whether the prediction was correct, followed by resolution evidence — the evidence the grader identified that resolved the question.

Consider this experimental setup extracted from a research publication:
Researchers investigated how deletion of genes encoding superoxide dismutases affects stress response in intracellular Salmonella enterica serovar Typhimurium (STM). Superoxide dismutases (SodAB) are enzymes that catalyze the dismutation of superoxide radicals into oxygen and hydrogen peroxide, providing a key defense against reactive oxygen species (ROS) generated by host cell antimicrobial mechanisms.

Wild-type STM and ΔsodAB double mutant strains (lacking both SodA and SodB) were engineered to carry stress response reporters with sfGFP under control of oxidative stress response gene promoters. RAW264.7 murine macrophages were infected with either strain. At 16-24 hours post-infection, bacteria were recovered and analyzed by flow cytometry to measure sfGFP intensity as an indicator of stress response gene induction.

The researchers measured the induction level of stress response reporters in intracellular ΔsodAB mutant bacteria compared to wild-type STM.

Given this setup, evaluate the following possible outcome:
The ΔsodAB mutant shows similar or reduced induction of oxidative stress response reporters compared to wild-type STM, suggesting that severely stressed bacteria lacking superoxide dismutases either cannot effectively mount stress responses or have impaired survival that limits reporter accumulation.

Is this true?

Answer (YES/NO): NO